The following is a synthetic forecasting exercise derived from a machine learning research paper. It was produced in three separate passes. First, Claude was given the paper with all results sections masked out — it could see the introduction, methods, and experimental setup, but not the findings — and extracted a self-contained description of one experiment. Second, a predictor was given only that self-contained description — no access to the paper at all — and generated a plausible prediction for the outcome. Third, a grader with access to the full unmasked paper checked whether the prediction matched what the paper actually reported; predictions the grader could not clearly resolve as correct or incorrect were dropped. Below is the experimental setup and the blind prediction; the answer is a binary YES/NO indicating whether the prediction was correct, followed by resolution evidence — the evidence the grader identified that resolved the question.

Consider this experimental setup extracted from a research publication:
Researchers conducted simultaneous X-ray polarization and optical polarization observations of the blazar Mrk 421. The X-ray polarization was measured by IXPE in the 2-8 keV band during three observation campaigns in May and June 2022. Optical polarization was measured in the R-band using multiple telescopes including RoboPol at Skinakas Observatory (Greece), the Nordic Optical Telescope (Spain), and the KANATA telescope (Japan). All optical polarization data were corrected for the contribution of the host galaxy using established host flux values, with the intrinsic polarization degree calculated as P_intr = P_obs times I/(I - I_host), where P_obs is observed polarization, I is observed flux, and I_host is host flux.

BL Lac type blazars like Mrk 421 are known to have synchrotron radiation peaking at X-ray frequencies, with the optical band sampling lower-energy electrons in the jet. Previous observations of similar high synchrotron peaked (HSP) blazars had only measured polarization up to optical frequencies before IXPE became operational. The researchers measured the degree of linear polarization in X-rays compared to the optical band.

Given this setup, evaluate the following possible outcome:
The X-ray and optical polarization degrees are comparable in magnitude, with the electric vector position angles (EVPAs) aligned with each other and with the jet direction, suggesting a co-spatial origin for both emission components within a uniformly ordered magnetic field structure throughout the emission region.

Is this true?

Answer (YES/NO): NO